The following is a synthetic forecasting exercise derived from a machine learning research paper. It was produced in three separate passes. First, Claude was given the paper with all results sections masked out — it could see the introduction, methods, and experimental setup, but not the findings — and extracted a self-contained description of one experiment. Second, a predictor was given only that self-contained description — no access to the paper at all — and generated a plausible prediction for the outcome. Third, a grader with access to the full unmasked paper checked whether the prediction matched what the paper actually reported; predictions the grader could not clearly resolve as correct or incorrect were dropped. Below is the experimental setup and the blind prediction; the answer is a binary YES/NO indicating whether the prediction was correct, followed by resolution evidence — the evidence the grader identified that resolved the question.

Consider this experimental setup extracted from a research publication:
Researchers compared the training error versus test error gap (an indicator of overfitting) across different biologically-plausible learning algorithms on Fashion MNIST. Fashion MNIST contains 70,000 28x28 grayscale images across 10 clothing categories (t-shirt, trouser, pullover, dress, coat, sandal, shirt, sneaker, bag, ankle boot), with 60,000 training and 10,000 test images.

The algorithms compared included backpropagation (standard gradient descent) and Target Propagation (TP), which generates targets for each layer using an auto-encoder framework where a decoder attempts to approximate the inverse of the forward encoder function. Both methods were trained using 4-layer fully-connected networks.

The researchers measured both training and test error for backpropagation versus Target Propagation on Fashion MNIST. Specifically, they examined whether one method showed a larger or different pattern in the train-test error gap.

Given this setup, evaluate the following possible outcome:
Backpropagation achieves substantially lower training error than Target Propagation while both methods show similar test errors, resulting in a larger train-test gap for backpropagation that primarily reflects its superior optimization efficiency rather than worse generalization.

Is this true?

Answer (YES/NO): NO